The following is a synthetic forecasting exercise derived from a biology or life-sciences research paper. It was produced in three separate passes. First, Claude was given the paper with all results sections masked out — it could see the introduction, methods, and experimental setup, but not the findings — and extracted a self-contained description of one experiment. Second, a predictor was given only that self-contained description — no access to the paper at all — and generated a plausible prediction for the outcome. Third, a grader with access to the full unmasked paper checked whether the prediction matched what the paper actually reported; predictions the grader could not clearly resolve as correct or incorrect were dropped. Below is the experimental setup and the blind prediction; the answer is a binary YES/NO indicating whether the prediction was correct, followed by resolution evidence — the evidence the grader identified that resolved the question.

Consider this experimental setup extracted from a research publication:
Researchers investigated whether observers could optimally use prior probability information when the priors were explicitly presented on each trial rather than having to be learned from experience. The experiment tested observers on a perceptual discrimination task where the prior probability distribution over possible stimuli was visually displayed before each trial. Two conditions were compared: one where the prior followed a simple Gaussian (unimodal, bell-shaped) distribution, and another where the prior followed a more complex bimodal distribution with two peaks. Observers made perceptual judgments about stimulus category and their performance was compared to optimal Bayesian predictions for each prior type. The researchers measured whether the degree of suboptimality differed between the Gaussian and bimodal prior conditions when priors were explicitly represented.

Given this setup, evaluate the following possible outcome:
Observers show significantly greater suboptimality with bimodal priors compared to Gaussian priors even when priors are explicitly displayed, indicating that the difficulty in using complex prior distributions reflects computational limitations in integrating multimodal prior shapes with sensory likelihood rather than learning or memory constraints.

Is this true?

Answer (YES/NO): NO